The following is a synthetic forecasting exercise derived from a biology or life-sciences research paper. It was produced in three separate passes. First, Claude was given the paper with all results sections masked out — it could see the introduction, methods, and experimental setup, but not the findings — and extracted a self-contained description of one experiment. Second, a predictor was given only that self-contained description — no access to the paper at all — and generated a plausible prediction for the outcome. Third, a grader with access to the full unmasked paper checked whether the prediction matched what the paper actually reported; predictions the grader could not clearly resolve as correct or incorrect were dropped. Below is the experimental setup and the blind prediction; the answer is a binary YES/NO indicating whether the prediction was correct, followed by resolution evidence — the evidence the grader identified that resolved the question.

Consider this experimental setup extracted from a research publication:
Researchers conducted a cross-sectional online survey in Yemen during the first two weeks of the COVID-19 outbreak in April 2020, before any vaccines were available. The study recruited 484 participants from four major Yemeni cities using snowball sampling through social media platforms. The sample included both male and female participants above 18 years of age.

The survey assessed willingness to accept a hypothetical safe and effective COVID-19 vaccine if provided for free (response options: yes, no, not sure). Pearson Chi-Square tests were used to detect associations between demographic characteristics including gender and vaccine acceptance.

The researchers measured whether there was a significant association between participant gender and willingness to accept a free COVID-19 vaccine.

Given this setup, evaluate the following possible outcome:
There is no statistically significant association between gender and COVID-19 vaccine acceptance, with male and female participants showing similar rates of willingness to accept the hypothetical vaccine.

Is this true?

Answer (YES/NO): NO